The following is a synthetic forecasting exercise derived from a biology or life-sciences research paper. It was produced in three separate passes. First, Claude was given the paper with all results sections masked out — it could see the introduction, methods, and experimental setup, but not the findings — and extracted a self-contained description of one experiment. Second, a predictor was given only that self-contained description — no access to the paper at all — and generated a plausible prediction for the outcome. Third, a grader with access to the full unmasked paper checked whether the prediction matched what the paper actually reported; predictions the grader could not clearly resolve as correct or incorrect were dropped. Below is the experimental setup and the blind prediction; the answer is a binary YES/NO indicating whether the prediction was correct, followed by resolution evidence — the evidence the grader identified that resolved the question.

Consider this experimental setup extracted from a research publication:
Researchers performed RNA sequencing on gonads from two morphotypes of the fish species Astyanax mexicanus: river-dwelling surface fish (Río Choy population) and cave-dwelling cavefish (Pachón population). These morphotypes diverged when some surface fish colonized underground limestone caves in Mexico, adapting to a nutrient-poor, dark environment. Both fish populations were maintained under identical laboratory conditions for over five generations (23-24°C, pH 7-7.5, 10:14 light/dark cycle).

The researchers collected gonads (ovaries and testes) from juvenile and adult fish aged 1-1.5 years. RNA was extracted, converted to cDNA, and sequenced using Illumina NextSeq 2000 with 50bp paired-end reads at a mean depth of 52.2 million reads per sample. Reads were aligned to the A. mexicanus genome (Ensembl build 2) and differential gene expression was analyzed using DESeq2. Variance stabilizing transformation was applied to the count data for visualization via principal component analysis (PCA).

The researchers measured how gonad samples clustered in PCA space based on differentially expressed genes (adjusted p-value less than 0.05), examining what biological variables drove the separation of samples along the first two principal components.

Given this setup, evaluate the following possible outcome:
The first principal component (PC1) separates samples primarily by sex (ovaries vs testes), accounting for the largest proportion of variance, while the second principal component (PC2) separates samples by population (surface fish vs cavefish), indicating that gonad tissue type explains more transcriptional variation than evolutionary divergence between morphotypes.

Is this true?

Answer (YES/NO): YES